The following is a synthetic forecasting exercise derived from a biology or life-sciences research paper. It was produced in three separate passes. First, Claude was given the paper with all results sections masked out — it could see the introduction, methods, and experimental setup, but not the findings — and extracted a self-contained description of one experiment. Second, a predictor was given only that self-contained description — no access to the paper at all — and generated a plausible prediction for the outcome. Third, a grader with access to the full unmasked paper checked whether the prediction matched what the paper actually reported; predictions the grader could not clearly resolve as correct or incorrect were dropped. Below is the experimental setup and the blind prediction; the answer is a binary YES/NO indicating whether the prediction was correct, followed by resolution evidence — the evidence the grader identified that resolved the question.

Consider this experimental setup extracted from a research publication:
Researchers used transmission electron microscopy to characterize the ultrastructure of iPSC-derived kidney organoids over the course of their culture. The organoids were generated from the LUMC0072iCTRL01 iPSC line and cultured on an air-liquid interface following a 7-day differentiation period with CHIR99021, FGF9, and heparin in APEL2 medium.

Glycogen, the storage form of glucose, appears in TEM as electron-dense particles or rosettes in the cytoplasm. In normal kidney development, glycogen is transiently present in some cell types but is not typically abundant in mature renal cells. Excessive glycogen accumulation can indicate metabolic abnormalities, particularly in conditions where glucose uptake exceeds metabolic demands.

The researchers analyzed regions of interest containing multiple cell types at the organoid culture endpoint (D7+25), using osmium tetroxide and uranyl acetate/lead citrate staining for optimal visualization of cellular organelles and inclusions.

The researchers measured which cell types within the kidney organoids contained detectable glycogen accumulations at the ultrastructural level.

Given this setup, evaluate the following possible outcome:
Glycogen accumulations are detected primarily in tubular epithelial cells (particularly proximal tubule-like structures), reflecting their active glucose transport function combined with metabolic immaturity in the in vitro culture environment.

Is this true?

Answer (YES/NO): NO